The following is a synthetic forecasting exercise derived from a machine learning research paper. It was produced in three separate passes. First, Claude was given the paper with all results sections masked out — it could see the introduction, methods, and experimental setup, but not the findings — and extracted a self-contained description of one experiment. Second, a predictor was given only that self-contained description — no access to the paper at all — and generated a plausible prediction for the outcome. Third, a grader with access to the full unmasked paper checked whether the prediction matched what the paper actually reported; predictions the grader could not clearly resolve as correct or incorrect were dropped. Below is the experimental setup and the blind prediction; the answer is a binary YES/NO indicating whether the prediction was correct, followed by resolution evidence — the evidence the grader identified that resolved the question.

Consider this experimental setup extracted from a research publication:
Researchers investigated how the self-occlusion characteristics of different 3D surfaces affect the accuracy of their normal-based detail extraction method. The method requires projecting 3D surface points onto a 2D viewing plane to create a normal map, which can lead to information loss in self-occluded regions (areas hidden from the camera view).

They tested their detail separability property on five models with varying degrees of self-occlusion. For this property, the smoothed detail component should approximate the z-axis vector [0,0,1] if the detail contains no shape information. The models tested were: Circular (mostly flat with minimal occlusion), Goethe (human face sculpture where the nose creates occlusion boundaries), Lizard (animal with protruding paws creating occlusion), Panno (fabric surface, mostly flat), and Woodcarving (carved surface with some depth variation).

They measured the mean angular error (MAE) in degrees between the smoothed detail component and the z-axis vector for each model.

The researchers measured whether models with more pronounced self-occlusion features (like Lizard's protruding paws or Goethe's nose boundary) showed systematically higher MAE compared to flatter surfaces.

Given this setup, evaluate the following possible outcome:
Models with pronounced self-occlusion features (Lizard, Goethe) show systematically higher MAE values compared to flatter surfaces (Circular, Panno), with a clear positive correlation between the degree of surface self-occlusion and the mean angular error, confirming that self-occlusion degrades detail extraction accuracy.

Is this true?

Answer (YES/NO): NO